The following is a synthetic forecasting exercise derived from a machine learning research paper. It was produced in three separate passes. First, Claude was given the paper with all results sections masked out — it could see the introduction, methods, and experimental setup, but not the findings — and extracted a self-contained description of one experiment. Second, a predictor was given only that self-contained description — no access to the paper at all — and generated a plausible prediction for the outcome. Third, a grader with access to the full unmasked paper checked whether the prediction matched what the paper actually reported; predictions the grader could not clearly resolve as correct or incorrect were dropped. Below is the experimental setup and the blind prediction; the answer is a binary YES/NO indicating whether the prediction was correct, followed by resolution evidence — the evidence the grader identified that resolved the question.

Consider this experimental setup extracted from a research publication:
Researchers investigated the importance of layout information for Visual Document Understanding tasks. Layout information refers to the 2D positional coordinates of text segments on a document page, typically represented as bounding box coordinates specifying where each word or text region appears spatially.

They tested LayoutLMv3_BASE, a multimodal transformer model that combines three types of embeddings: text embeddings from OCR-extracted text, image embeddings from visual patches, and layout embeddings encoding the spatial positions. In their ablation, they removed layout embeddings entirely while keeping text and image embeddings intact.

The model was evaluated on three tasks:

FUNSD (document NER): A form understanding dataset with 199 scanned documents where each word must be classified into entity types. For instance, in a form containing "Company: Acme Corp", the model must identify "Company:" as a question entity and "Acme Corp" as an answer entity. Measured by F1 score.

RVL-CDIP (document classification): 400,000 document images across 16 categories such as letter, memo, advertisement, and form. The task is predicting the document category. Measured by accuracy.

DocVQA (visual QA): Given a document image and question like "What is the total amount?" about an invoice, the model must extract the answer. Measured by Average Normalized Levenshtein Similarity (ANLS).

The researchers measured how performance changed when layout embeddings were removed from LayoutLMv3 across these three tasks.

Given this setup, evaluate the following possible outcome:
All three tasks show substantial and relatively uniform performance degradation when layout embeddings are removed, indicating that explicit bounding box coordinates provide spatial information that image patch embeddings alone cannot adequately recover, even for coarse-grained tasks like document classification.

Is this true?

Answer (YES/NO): NO